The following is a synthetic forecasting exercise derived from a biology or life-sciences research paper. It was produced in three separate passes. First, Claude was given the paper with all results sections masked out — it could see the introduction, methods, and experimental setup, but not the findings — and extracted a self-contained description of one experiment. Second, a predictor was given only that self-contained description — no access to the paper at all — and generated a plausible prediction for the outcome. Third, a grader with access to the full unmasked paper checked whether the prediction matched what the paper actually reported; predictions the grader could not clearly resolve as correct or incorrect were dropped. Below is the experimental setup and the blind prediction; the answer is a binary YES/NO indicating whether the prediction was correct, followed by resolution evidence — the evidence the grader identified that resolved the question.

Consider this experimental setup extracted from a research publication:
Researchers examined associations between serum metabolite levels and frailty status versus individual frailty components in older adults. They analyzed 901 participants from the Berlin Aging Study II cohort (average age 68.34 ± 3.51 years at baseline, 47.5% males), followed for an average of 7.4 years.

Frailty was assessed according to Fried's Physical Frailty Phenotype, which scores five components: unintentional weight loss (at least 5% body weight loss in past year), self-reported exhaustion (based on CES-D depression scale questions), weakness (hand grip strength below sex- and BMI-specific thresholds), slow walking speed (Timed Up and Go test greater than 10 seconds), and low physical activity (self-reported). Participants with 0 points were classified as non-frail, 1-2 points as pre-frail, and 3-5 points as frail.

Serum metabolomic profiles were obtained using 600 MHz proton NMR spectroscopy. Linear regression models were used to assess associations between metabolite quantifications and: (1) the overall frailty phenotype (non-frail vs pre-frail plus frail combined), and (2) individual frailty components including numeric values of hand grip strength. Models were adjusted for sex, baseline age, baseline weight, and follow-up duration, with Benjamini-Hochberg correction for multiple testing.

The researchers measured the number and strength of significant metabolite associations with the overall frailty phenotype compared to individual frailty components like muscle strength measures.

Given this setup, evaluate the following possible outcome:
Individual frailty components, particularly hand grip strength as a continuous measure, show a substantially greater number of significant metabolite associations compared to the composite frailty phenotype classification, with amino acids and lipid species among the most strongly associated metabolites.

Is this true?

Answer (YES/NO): NO